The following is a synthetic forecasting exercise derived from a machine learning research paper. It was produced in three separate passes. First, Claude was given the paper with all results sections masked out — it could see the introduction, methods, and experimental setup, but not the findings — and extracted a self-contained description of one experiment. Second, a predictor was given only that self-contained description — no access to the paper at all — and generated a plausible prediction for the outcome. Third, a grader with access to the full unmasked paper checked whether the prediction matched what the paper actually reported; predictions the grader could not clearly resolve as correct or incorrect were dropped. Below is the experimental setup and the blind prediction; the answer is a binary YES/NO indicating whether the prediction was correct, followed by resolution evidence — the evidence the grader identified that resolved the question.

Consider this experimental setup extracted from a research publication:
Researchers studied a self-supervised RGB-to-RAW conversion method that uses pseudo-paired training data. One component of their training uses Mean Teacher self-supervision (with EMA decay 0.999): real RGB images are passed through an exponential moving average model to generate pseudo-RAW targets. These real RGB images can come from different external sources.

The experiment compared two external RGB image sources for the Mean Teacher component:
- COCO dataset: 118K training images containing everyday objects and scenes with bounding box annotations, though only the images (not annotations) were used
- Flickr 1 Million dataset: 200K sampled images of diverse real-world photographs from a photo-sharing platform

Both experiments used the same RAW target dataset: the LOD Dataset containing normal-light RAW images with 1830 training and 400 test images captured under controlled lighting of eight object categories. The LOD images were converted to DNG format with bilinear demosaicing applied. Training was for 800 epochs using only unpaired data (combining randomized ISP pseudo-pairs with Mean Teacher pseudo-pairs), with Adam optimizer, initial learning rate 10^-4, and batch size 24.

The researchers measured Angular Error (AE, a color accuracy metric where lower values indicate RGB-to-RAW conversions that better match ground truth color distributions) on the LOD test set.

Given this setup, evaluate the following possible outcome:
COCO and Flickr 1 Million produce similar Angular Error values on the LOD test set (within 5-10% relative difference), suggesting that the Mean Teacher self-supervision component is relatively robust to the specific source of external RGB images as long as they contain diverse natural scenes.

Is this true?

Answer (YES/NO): YES